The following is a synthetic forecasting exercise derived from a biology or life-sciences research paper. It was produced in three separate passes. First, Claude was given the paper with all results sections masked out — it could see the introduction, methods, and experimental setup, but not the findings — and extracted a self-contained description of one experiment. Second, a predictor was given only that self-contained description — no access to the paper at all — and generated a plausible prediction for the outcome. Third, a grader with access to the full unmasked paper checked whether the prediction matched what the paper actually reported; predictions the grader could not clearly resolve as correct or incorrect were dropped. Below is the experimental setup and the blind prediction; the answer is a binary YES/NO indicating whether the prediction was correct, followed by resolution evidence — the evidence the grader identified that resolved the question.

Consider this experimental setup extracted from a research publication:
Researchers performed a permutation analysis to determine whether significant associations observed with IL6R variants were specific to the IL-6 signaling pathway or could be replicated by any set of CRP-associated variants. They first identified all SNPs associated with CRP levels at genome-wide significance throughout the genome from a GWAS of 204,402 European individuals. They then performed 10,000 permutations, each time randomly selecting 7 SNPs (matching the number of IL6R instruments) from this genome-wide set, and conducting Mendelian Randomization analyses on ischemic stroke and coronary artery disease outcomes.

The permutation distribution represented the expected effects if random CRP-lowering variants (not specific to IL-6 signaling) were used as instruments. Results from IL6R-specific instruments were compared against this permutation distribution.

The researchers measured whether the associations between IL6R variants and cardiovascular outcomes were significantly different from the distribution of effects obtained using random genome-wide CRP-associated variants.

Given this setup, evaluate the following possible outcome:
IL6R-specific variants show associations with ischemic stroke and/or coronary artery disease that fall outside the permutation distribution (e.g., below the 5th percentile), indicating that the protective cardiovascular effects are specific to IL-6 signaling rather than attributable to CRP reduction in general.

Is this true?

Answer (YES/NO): YES